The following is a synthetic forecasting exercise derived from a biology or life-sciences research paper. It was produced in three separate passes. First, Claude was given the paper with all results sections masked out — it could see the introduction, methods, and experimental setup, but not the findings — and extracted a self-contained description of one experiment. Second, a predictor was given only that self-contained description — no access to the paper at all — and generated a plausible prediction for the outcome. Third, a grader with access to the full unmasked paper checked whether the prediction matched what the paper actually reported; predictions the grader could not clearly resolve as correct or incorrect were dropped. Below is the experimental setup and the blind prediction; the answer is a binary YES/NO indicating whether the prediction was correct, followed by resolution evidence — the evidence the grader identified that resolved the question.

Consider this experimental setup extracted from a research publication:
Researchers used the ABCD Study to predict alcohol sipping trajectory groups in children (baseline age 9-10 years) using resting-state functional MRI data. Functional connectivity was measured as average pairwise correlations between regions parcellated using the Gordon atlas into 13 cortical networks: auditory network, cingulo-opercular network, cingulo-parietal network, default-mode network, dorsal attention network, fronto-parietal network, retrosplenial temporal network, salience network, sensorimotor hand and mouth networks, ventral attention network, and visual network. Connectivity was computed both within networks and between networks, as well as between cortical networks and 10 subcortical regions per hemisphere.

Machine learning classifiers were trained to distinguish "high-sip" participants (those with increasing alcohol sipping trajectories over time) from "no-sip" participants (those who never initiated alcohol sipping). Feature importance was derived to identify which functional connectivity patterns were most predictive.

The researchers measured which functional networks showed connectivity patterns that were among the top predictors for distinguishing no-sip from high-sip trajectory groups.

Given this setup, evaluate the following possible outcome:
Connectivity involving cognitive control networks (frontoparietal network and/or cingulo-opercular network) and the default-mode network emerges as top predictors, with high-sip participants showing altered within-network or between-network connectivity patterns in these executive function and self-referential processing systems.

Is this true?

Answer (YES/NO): NO